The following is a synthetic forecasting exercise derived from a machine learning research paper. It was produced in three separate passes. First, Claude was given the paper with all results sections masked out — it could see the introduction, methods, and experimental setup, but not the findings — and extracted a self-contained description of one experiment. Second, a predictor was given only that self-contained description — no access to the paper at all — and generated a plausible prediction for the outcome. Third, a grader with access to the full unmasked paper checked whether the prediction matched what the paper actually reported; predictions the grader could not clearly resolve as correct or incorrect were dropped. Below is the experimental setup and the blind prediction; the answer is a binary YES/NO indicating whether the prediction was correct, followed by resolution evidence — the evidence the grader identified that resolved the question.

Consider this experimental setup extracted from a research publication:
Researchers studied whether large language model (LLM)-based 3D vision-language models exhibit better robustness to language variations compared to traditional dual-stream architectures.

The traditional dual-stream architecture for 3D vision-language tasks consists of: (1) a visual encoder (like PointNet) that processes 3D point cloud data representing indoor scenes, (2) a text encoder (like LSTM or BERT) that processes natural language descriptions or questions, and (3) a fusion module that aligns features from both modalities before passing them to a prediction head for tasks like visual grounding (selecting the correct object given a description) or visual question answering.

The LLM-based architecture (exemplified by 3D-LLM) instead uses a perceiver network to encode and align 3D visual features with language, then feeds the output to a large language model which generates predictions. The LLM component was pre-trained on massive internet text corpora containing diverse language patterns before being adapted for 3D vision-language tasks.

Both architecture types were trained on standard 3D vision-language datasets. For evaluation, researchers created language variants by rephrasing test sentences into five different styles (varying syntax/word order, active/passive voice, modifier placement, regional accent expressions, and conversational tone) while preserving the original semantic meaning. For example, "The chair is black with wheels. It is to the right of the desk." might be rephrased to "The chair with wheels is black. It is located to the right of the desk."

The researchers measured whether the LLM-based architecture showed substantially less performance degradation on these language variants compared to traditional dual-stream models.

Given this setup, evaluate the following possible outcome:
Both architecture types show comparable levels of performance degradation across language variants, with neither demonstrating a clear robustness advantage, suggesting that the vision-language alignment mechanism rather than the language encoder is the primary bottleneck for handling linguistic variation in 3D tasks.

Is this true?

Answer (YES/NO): NO